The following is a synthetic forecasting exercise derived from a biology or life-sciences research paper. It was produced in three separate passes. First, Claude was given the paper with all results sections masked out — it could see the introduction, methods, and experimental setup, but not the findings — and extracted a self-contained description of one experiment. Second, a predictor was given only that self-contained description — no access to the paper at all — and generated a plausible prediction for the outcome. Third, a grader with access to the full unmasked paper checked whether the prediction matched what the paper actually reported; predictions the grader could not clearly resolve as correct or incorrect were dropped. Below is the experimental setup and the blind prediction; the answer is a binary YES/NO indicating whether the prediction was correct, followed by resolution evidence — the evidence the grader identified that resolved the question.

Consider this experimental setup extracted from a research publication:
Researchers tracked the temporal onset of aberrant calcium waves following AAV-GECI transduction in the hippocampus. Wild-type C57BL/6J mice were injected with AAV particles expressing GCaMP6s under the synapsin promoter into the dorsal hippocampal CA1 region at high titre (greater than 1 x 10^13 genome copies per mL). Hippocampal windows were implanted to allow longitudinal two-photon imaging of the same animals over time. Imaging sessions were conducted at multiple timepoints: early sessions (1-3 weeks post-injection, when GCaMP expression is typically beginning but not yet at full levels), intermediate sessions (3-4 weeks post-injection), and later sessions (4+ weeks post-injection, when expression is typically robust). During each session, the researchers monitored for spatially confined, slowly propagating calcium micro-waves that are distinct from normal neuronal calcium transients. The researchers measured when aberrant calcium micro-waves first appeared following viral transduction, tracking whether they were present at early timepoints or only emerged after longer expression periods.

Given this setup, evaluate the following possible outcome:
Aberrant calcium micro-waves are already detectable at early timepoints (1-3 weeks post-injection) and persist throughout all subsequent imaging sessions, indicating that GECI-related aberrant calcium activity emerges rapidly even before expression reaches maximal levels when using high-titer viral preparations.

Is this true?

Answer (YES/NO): NO